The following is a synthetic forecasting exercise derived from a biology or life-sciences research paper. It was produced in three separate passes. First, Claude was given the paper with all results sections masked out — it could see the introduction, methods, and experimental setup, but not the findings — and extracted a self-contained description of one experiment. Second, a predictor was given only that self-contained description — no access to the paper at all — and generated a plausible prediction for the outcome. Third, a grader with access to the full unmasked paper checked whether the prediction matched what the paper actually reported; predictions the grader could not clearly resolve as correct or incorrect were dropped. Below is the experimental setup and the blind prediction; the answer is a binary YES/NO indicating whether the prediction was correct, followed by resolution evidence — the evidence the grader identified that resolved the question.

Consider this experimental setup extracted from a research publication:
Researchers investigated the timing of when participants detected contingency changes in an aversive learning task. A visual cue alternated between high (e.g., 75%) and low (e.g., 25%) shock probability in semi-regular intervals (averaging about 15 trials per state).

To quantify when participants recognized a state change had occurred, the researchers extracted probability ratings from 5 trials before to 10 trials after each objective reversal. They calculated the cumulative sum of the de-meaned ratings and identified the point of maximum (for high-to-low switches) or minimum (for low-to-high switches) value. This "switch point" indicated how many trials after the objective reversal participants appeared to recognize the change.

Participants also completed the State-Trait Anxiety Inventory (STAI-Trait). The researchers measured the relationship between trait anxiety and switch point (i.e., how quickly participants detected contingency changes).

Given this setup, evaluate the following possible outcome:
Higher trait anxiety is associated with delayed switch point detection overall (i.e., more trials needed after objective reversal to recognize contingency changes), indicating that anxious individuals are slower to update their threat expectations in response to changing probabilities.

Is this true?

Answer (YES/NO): NO